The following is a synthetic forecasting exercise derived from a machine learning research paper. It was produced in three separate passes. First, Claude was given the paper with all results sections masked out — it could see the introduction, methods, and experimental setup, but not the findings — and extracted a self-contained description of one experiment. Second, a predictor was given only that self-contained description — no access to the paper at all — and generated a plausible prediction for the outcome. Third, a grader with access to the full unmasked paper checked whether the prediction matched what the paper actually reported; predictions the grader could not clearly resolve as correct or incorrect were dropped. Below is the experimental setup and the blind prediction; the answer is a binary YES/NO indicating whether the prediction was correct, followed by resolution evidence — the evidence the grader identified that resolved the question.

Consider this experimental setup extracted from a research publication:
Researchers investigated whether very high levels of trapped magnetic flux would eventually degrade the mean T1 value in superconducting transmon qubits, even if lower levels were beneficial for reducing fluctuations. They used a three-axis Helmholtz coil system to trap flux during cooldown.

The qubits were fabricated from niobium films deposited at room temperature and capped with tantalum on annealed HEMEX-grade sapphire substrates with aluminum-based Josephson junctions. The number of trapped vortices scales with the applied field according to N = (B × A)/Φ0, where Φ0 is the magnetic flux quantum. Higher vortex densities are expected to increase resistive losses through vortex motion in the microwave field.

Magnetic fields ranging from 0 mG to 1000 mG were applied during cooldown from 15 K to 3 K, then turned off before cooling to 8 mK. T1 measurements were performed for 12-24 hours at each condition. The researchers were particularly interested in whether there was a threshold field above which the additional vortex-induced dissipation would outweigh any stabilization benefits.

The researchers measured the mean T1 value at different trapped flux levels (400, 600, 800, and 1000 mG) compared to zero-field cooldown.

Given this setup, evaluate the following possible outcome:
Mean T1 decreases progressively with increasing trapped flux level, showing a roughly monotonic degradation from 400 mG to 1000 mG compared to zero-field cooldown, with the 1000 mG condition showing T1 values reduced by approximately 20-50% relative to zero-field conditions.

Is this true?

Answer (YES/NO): NO